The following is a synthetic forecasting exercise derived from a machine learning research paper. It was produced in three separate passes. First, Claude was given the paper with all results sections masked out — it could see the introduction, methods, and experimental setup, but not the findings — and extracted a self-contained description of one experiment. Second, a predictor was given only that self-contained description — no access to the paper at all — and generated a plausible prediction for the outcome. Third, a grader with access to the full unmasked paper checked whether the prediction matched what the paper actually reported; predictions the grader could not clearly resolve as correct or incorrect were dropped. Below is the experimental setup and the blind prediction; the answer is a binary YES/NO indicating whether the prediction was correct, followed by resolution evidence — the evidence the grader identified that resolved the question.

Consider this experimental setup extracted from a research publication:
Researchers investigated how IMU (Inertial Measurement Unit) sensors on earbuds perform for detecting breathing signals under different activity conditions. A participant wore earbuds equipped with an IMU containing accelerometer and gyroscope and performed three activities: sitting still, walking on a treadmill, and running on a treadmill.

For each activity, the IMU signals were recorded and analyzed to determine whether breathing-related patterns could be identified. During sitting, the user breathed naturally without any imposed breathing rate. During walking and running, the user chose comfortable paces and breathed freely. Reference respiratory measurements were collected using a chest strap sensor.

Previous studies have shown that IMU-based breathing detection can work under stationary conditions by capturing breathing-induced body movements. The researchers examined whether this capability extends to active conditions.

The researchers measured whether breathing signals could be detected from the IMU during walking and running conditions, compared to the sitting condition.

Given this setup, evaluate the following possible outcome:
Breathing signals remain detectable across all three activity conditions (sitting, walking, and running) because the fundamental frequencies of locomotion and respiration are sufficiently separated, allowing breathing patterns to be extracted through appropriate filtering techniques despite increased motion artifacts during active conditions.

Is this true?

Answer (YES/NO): NO